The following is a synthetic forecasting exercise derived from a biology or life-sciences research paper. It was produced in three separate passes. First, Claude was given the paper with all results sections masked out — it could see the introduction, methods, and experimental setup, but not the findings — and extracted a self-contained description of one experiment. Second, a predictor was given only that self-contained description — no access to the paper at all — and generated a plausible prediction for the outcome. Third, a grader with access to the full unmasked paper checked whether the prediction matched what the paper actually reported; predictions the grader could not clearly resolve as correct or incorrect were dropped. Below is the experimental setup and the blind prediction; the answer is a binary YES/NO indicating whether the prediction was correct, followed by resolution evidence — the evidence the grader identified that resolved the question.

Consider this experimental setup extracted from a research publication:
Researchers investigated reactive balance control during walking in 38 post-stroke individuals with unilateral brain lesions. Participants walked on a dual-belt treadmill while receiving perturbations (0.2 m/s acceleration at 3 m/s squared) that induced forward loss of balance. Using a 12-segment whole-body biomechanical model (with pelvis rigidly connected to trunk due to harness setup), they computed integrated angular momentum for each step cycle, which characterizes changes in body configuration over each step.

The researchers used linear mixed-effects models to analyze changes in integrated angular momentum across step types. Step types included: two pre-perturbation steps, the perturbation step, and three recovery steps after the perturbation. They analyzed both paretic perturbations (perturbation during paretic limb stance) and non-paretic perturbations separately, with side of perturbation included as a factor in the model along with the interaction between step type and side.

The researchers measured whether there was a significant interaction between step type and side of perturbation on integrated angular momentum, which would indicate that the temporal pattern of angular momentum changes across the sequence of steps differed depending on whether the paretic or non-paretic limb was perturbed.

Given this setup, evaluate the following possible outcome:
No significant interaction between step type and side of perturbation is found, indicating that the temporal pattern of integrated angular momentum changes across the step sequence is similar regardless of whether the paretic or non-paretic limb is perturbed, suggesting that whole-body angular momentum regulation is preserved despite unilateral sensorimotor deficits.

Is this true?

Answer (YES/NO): NO